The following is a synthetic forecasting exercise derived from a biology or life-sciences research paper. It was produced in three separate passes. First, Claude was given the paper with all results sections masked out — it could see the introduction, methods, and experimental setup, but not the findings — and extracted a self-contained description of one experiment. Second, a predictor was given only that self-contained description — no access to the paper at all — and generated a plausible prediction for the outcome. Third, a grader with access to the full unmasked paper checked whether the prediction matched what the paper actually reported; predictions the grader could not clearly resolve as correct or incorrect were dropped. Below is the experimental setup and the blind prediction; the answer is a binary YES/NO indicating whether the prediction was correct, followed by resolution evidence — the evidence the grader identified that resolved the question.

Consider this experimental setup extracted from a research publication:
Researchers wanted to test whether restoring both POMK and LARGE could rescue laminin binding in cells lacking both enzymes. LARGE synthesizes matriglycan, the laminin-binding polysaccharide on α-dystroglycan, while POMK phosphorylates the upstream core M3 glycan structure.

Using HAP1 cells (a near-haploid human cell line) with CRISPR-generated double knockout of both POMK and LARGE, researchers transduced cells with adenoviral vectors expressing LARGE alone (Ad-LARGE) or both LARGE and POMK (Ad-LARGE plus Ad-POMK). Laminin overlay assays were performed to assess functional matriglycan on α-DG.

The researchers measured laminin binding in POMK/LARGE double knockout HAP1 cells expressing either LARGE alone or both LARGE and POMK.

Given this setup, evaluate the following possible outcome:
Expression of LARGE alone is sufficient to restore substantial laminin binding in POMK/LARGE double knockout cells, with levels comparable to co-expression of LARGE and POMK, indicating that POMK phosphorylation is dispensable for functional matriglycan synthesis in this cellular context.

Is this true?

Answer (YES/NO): NO